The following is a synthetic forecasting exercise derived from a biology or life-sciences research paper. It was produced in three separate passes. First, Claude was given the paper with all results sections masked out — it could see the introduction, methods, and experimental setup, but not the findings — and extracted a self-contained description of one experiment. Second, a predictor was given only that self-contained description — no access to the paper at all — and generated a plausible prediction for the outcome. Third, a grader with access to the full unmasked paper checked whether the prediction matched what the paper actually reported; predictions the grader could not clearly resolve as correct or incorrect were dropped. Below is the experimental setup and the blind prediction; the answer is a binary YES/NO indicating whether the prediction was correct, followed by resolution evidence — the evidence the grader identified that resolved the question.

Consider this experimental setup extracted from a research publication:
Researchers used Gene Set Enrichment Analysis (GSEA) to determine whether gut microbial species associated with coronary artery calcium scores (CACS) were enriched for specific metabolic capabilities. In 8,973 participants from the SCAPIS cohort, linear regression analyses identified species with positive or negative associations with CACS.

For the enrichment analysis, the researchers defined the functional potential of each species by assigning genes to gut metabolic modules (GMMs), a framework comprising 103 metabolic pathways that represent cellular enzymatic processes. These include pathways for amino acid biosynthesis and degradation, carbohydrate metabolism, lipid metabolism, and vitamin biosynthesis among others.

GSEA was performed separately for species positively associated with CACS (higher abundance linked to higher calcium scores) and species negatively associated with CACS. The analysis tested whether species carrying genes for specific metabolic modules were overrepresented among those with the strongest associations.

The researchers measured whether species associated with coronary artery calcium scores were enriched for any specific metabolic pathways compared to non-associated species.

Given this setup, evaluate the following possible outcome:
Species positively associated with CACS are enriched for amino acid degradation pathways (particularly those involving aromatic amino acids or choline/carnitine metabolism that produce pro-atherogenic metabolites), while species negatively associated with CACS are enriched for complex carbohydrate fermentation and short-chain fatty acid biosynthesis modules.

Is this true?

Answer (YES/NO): NO